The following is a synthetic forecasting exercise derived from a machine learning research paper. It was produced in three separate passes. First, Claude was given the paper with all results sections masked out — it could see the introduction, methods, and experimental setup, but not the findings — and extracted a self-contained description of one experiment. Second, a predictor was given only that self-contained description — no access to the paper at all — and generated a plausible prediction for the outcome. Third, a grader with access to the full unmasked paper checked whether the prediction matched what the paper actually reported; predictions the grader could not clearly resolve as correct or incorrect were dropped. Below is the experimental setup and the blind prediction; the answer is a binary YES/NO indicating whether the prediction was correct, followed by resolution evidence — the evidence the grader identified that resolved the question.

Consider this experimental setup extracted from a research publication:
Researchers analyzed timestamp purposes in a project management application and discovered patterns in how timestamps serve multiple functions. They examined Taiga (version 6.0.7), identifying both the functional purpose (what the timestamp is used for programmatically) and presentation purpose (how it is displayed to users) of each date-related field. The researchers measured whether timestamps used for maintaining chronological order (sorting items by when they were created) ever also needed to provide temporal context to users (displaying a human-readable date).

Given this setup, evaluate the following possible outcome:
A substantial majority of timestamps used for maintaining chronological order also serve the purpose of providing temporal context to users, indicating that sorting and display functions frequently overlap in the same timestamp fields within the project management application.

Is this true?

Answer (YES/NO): NO